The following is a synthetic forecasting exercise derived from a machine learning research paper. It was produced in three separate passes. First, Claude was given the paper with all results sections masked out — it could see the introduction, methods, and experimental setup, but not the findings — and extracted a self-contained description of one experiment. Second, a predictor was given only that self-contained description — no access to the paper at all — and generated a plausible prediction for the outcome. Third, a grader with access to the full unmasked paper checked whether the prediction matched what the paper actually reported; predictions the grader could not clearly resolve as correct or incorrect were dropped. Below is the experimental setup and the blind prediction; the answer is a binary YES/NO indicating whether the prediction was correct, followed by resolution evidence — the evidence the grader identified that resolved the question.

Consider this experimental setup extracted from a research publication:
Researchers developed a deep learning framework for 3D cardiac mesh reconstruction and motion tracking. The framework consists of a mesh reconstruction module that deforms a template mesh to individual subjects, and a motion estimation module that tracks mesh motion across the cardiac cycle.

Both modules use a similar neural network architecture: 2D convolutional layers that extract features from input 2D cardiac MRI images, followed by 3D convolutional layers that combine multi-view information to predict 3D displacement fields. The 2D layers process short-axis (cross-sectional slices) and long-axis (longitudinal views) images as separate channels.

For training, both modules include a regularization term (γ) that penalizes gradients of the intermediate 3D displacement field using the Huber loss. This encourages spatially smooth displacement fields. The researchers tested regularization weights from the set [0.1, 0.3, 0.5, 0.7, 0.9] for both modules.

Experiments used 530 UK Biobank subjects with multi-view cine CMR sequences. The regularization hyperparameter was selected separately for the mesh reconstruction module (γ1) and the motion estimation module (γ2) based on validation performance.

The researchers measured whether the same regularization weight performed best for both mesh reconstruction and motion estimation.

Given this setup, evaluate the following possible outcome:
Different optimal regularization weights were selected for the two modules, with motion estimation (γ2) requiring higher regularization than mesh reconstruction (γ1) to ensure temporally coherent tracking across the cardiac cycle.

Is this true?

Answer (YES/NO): NO